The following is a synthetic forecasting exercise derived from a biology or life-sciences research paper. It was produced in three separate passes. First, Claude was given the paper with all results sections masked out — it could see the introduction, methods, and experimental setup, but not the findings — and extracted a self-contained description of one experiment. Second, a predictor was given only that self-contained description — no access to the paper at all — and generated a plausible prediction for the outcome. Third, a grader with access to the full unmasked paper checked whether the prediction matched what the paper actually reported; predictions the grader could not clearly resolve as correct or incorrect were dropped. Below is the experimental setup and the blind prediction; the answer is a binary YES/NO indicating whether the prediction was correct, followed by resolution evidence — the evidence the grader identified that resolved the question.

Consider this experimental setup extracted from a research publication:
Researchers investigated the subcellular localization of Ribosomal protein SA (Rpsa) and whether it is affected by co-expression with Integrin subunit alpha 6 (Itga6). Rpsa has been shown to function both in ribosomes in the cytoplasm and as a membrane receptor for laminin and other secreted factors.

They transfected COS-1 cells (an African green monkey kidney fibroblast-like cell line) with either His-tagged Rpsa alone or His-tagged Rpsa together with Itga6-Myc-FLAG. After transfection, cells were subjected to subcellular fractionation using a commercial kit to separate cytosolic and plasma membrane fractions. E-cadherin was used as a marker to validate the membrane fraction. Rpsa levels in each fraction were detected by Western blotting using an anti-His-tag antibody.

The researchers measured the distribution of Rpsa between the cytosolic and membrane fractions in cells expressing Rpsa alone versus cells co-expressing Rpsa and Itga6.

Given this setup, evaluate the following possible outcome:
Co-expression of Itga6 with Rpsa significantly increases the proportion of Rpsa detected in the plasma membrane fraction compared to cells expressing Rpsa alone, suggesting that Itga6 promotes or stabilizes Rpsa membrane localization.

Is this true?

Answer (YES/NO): YES